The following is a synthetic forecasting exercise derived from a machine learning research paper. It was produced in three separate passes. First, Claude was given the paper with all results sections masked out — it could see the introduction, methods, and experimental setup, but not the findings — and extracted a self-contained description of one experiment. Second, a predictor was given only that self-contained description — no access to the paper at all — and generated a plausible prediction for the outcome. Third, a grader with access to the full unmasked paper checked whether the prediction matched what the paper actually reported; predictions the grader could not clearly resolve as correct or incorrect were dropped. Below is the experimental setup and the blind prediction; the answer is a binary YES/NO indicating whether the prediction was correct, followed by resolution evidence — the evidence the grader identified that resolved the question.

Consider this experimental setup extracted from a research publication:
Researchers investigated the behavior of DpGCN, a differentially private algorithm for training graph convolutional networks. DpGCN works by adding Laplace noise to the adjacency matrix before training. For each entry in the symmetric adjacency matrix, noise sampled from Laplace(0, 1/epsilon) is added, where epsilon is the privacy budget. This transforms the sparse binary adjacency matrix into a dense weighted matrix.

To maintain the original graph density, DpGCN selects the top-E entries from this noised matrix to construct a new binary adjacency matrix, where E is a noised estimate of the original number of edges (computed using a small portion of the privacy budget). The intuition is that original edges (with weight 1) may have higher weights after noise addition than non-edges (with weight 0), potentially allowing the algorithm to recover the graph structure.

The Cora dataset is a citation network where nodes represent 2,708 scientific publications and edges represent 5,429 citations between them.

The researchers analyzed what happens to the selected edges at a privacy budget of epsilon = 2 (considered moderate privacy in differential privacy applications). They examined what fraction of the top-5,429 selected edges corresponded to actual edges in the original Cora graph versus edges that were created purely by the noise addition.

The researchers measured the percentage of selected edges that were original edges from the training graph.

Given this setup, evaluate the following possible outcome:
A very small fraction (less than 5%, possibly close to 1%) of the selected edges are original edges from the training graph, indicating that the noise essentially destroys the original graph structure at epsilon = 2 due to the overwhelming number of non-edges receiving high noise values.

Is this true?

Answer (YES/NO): YES